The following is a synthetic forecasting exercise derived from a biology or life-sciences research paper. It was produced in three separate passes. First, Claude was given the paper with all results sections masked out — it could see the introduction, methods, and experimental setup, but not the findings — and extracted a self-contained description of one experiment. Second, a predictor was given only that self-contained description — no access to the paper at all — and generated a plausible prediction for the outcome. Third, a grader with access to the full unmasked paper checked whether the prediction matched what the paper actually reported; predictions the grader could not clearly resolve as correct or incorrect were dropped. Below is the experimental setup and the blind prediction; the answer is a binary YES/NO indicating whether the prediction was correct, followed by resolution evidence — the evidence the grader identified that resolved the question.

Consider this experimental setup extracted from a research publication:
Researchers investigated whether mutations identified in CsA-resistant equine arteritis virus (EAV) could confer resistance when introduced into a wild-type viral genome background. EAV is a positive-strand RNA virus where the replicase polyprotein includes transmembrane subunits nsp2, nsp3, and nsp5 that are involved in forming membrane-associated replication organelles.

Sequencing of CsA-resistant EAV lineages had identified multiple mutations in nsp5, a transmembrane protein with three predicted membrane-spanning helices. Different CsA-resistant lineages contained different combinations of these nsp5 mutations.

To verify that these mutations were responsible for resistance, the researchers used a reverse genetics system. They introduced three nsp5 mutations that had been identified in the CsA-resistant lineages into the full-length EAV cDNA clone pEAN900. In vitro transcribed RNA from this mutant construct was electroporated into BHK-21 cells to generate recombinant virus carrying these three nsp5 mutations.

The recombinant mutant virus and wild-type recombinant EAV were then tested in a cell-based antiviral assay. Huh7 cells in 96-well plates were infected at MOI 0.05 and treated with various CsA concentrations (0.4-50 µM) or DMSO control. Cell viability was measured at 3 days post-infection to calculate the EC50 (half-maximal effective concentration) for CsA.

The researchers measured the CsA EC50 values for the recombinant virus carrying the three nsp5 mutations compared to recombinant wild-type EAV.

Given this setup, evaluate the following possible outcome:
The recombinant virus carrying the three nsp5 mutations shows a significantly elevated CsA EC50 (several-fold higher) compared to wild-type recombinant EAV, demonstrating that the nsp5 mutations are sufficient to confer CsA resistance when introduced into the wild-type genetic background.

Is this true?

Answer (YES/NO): YES